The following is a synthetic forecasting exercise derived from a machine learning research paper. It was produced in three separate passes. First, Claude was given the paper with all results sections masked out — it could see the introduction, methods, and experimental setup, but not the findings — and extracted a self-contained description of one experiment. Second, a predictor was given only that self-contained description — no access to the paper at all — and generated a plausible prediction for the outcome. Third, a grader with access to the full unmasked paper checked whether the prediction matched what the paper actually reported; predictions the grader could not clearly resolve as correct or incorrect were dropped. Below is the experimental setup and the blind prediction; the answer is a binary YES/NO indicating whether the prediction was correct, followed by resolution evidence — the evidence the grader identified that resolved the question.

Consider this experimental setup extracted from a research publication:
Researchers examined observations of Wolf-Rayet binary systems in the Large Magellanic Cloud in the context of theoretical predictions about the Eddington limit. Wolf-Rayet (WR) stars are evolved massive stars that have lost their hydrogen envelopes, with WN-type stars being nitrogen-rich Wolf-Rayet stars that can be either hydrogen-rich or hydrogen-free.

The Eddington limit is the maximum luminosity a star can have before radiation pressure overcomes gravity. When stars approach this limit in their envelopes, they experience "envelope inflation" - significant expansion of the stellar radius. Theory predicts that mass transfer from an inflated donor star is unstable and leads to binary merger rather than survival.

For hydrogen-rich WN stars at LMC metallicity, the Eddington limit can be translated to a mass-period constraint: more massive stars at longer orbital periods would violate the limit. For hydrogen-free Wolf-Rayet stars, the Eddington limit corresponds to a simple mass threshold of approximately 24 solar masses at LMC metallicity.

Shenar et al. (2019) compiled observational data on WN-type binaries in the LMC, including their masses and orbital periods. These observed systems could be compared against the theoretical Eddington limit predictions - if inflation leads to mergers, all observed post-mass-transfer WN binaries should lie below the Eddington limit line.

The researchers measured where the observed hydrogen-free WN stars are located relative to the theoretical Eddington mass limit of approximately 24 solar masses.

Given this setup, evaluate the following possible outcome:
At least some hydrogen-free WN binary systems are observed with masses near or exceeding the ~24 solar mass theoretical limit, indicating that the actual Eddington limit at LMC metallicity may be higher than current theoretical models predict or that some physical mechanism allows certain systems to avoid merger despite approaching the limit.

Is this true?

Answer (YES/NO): NO